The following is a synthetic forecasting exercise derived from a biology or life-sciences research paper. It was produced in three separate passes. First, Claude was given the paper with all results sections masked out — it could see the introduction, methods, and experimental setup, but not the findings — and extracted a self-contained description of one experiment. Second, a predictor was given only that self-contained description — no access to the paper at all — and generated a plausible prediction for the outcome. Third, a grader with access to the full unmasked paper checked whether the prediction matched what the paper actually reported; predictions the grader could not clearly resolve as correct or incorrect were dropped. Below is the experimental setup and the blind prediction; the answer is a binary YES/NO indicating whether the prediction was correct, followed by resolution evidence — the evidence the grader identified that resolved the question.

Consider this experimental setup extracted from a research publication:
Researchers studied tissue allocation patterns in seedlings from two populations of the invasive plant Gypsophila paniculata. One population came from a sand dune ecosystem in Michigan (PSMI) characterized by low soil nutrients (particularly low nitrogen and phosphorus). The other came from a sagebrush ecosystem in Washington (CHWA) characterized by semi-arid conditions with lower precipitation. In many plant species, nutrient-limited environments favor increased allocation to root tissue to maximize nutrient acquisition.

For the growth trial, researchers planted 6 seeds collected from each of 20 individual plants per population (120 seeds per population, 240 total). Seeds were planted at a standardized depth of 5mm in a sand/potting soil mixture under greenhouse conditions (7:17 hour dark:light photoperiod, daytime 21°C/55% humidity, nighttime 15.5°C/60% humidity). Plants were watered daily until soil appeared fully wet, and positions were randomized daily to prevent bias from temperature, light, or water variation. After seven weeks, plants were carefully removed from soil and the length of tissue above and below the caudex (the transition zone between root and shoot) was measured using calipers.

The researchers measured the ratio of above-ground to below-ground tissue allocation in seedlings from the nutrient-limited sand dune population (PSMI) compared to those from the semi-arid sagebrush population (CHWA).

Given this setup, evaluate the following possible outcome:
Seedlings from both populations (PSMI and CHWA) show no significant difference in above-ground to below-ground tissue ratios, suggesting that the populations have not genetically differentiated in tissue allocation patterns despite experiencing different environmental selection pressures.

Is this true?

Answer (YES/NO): YES